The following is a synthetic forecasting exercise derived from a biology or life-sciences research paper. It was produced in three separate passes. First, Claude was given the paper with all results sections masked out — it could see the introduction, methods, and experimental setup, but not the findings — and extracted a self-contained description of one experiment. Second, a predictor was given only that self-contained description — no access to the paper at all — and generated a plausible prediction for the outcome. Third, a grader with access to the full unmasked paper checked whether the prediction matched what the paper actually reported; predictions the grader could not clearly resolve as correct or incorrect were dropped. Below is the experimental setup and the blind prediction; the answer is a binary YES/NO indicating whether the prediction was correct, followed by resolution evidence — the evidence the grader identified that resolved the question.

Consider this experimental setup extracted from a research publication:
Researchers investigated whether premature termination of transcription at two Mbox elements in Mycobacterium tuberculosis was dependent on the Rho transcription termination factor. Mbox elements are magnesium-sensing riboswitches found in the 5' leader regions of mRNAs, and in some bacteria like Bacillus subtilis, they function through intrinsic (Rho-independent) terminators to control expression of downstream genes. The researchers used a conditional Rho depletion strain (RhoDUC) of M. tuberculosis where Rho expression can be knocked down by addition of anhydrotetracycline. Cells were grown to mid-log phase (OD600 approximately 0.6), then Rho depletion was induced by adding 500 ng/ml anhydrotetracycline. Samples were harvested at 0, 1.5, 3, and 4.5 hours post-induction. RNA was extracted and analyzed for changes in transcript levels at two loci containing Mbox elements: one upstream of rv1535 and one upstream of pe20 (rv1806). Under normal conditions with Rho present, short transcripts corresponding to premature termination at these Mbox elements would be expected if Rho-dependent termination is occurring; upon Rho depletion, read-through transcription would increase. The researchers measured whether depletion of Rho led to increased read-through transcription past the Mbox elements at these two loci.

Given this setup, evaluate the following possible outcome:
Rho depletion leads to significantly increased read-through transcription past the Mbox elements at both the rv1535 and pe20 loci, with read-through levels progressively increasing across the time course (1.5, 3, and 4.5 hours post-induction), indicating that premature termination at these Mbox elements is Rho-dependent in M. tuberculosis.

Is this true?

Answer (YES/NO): NO